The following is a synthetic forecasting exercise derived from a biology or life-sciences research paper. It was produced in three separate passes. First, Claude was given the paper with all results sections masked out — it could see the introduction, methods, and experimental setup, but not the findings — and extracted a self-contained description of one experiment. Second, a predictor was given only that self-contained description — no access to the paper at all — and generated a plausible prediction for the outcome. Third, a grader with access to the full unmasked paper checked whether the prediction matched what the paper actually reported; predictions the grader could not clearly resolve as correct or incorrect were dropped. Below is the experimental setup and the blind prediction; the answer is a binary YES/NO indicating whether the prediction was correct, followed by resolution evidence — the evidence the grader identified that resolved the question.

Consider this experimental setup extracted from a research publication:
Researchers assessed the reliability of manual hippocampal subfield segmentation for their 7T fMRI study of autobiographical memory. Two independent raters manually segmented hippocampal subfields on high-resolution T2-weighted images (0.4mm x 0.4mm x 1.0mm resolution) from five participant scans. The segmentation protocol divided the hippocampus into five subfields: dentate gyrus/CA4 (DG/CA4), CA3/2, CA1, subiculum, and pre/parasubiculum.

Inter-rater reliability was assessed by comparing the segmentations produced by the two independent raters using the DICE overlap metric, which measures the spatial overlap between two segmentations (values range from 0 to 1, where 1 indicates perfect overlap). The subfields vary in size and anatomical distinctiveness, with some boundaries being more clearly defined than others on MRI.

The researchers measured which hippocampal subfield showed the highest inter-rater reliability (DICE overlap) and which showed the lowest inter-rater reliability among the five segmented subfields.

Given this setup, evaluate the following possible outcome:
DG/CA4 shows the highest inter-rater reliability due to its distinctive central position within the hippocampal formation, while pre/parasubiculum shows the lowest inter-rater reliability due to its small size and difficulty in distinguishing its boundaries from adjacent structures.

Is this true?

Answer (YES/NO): YES